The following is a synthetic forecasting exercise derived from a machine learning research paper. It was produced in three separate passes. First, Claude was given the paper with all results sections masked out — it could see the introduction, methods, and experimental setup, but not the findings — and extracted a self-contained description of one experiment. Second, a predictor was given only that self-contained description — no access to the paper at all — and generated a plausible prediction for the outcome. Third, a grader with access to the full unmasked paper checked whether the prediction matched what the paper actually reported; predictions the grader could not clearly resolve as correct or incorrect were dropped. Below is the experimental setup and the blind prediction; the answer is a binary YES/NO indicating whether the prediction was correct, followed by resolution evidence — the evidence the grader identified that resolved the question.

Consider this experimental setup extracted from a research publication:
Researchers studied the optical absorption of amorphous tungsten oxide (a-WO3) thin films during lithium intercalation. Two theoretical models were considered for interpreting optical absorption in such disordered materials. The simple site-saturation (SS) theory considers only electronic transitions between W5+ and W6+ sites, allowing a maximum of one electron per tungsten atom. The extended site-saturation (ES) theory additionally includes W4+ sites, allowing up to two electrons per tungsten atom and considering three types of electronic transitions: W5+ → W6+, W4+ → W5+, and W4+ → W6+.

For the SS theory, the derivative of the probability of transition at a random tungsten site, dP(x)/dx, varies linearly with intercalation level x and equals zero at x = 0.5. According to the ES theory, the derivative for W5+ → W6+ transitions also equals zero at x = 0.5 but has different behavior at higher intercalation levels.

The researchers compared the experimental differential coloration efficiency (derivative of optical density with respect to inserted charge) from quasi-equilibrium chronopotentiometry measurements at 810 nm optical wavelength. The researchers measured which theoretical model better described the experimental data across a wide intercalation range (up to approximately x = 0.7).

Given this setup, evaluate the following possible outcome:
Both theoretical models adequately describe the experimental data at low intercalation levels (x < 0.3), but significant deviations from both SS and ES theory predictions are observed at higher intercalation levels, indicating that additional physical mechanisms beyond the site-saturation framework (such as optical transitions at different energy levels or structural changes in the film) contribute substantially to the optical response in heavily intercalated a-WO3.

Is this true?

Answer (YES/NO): NO